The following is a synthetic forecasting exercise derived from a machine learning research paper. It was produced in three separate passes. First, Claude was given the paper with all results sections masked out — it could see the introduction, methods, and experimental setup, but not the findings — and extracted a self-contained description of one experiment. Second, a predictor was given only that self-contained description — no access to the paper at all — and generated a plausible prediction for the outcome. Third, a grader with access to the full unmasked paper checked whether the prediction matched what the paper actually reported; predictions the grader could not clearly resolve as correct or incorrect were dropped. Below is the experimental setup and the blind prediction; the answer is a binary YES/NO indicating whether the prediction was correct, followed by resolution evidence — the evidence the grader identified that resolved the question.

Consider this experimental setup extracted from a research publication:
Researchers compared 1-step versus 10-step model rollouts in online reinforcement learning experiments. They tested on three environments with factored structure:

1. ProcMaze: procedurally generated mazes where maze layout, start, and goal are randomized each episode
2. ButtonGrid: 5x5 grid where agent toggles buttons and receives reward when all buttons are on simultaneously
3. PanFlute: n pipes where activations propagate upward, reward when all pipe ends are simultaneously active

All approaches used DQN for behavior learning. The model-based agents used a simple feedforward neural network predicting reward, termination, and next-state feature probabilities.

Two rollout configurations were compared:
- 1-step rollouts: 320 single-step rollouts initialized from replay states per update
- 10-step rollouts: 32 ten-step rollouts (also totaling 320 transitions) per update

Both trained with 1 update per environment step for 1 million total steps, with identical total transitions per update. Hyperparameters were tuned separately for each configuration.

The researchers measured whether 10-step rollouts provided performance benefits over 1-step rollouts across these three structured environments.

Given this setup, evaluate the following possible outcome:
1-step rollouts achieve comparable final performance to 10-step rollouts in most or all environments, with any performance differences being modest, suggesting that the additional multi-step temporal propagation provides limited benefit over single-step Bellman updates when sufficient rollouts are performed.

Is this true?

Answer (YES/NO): NO